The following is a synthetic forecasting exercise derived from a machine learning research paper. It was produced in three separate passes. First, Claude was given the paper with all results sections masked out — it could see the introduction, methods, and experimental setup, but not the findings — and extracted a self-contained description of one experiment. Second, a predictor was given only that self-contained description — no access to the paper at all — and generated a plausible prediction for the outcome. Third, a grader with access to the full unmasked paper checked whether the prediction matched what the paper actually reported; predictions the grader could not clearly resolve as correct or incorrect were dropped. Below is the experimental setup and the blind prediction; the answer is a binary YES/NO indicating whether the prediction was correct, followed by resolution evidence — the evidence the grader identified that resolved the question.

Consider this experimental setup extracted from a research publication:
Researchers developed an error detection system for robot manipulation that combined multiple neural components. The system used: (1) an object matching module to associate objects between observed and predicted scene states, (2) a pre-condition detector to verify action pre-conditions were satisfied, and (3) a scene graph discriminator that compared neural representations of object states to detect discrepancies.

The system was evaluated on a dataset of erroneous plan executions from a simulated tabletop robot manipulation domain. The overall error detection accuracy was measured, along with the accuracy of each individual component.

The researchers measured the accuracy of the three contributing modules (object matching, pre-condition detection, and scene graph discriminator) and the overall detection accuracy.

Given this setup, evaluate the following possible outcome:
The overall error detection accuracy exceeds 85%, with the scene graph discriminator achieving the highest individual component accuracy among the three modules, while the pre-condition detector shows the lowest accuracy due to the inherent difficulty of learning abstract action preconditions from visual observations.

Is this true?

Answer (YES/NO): NO